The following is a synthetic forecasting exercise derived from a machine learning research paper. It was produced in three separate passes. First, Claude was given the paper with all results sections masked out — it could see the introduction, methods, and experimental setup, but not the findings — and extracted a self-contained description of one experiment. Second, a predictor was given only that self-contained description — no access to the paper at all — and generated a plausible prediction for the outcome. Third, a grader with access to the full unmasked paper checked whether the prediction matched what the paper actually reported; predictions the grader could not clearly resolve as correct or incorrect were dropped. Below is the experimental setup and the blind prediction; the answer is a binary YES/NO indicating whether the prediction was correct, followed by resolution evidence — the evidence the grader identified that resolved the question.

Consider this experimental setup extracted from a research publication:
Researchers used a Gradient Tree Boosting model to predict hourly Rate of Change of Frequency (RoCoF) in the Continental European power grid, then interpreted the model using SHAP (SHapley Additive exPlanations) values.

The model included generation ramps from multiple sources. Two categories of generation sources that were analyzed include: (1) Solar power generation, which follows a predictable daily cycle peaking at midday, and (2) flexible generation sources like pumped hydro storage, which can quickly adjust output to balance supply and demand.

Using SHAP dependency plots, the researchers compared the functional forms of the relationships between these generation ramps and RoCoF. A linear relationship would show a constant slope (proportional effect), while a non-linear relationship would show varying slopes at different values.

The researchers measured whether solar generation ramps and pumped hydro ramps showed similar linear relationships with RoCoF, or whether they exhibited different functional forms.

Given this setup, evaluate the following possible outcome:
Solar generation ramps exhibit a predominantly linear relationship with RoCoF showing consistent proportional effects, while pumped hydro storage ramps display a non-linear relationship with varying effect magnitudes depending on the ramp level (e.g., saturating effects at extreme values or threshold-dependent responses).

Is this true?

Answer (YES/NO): NO